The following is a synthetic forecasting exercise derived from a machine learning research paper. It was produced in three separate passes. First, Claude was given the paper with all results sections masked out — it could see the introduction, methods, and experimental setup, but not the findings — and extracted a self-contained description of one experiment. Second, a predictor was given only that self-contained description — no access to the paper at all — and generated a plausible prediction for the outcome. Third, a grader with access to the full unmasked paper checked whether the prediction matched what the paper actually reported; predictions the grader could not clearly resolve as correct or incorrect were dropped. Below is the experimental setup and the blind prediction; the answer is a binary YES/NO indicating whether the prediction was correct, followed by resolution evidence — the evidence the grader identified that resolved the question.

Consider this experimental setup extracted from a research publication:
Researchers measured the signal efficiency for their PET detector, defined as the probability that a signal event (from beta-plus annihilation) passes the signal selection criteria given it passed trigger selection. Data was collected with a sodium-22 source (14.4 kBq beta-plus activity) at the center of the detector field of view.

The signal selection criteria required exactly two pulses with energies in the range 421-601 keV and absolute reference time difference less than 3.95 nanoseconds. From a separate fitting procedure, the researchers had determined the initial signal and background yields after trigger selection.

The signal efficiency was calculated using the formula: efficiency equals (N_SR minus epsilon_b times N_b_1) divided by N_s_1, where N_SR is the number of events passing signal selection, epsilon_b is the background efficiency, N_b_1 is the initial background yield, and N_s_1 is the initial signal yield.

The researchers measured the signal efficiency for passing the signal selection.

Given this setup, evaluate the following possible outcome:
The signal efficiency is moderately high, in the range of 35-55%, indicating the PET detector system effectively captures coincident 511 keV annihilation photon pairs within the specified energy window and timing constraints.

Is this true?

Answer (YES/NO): NO